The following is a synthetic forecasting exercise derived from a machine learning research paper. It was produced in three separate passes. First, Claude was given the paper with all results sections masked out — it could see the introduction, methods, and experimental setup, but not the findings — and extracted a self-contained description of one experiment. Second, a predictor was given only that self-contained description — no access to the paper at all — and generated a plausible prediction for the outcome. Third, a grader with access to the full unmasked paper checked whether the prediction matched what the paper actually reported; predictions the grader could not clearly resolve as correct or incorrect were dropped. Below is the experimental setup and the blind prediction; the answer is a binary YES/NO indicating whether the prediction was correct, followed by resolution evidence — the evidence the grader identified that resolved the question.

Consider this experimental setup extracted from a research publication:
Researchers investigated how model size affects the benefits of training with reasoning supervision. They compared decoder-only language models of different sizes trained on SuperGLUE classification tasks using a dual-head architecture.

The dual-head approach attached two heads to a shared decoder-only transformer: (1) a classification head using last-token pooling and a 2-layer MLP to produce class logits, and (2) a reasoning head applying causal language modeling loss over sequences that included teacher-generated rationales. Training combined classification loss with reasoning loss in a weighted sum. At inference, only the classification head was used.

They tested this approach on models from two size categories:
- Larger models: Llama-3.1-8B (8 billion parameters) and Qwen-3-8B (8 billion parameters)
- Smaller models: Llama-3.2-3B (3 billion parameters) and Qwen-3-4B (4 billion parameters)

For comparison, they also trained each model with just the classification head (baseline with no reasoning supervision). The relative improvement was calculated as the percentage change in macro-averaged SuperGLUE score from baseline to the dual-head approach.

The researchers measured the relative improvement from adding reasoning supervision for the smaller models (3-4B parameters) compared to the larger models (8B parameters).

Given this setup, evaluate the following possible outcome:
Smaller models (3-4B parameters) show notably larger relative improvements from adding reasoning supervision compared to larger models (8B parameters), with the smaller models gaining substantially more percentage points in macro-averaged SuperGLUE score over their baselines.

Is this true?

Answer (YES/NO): NO